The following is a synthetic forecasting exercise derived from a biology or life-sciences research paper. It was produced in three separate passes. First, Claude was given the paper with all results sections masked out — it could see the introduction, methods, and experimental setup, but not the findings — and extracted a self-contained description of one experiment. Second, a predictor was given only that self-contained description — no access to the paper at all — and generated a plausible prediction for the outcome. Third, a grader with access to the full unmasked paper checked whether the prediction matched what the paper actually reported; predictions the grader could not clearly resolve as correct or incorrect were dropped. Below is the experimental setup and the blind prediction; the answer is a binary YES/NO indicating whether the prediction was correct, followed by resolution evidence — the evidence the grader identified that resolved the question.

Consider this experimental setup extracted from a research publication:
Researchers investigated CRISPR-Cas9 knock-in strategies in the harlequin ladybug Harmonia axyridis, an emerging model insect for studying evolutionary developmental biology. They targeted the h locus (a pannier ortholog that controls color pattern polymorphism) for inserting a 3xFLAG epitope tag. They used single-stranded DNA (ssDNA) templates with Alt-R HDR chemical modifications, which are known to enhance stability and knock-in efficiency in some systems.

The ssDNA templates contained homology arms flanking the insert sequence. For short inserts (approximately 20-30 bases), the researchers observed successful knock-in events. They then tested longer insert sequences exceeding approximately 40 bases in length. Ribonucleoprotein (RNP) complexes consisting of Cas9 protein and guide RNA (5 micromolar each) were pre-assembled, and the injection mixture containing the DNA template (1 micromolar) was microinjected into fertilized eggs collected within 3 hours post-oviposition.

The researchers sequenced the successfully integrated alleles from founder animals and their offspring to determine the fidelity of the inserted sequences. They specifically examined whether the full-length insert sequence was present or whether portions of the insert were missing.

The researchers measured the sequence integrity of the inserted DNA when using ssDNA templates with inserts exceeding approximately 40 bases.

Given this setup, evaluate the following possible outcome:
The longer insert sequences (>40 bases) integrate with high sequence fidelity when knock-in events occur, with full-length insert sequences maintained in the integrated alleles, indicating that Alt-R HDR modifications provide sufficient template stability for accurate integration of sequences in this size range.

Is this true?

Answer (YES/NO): NO